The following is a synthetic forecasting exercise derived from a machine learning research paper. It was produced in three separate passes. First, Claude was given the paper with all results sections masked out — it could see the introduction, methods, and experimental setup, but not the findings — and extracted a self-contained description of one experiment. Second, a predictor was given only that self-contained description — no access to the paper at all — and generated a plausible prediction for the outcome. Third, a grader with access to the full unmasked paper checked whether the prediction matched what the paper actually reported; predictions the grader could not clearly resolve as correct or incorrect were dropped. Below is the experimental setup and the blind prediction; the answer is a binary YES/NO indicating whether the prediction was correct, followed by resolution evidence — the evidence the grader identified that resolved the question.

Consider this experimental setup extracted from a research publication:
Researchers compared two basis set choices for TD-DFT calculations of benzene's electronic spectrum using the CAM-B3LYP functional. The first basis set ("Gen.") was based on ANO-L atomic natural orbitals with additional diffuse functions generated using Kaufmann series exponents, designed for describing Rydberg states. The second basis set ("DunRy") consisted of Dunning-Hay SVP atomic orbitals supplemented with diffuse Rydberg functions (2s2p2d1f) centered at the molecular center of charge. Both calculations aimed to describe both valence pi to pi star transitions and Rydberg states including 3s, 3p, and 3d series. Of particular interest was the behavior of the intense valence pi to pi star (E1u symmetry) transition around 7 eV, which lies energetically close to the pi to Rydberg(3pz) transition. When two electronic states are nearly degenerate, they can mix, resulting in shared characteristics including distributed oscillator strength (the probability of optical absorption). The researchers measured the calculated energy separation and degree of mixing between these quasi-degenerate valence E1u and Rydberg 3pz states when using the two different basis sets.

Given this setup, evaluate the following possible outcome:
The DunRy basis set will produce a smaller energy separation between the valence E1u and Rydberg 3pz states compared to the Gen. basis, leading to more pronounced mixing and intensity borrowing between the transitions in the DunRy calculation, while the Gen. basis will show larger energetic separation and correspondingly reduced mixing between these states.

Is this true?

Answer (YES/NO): NO